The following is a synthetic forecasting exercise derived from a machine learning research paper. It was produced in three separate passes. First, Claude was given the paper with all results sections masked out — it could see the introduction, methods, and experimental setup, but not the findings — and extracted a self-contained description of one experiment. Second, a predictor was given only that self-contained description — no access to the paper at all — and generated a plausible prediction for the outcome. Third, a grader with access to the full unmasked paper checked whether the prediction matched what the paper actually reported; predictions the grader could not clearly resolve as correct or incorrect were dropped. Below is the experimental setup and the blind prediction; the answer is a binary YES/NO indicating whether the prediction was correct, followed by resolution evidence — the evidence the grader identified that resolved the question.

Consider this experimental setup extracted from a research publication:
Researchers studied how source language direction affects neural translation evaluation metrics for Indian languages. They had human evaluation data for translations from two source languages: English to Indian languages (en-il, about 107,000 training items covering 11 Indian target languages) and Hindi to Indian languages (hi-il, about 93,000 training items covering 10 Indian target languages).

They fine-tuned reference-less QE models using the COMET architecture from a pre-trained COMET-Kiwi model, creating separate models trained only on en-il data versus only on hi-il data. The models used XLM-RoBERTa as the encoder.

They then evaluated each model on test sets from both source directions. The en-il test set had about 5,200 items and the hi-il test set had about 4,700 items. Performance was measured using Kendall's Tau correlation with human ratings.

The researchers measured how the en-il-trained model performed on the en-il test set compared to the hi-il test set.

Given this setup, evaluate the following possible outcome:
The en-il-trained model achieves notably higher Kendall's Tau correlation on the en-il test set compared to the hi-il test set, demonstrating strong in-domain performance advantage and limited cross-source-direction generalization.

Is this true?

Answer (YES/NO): YES